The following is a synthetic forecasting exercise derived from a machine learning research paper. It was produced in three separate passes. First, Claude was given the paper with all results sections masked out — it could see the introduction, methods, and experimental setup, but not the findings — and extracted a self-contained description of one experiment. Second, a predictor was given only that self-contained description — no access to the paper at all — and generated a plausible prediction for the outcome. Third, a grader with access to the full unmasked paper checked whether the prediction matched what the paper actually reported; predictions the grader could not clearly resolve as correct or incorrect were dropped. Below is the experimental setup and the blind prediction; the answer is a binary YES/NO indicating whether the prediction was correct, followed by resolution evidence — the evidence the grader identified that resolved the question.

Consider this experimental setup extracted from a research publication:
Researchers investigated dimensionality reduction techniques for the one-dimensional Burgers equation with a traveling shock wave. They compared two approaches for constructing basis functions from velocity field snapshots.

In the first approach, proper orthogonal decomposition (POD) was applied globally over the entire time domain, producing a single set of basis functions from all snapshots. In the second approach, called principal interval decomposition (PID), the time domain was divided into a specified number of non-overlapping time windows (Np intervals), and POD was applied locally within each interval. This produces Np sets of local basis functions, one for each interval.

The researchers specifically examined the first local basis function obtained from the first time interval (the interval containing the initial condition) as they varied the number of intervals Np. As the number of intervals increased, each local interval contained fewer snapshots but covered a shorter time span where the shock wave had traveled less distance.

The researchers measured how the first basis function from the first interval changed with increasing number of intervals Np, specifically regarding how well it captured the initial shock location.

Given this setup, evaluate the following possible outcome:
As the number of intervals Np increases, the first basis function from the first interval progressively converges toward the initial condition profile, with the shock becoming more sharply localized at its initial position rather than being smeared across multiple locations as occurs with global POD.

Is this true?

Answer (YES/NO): YES